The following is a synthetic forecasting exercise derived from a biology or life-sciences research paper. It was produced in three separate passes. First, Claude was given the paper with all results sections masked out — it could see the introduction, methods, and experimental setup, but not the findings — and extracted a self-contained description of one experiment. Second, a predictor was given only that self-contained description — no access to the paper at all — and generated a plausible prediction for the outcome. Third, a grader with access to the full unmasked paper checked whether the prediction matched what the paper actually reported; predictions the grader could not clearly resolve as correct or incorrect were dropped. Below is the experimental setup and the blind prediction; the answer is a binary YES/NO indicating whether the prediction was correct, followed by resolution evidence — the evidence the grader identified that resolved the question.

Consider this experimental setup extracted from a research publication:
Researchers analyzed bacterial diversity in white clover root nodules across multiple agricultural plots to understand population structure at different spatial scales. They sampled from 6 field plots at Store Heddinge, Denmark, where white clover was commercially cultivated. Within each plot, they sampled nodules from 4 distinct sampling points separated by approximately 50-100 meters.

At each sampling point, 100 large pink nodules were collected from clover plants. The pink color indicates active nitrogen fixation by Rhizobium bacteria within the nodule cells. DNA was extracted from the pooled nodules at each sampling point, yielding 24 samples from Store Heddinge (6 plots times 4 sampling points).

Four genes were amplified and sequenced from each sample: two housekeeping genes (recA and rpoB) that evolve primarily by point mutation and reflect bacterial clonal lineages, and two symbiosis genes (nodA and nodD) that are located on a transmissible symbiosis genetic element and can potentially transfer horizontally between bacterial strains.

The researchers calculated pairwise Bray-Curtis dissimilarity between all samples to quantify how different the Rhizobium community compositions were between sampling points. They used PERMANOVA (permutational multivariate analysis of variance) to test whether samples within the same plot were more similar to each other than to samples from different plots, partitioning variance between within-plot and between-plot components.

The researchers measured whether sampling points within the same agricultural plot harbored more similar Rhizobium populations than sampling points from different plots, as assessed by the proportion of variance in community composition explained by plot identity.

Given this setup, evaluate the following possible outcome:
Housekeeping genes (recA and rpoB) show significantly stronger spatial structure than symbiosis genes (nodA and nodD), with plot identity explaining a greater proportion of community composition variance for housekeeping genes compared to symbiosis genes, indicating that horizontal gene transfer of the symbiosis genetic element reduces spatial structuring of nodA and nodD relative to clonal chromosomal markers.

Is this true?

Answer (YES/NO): NO